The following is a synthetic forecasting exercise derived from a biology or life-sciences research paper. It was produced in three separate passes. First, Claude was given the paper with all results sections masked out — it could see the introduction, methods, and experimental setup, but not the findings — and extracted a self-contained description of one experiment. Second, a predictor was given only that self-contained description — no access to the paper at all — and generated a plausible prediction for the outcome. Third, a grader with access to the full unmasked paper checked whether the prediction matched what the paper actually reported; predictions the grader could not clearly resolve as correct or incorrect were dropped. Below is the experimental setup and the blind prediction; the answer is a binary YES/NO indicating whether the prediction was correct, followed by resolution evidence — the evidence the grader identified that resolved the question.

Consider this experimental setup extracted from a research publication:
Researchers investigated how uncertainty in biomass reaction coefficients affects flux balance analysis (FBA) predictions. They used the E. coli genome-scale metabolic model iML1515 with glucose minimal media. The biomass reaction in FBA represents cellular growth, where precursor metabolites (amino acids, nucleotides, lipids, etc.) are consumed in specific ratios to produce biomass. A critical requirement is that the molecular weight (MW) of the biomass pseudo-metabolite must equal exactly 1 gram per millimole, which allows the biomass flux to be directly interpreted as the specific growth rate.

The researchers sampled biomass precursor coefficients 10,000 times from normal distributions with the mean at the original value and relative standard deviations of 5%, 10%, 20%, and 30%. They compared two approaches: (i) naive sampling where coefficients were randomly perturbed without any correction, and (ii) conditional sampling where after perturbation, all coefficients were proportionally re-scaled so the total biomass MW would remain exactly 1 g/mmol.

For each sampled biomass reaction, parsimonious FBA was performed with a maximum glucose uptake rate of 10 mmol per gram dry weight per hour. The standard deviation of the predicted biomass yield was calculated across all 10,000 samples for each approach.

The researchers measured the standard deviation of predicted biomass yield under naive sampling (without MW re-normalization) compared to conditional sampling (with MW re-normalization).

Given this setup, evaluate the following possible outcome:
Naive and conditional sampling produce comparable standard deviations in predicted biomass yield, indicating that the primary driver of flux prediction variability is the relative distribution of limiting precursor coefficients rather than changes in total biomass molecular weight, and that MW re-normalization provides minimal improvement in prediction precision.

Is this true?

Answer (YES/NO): NO